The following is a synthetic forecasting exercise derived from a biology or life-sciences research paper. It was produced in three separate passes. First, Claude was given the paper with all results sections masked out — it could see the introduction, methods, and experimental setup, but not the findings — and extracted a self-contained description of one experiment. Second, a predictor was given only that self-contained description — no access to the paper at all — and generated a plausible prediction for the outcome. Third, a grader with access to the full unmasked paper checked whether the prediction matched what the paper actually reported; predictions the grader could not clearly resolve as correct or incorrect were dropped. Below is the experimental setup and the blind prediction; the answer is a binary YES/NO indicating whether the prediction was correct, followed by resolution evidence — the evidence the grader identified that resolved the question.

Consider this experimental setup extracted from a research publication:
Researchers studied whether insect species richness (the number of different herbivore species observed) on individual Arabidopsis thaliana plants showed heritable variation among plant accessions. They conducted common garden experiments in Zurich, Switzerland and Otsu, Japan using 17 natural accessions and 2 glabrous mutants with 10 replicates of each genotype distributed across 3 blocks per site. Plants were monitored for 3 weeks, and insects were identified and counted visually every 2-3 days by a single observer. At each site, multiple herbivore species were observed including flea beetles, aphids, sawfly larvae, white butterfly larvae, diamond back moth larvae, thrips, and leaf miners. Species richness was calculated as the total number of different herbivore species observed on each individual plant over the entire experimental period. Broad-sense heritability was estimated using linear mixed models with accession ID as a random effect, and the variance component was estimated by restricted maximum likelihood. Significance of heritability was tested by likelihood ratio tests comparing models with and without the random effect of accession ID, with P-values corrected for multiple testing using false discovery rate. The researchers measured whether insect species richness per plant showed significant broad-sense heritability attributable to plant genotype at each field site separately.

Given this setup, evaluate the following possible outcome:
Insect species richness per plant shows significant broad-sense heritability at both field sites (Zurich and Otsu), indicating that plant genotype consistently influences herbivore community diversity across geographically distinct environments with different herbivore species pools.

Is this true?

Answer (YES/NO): YES